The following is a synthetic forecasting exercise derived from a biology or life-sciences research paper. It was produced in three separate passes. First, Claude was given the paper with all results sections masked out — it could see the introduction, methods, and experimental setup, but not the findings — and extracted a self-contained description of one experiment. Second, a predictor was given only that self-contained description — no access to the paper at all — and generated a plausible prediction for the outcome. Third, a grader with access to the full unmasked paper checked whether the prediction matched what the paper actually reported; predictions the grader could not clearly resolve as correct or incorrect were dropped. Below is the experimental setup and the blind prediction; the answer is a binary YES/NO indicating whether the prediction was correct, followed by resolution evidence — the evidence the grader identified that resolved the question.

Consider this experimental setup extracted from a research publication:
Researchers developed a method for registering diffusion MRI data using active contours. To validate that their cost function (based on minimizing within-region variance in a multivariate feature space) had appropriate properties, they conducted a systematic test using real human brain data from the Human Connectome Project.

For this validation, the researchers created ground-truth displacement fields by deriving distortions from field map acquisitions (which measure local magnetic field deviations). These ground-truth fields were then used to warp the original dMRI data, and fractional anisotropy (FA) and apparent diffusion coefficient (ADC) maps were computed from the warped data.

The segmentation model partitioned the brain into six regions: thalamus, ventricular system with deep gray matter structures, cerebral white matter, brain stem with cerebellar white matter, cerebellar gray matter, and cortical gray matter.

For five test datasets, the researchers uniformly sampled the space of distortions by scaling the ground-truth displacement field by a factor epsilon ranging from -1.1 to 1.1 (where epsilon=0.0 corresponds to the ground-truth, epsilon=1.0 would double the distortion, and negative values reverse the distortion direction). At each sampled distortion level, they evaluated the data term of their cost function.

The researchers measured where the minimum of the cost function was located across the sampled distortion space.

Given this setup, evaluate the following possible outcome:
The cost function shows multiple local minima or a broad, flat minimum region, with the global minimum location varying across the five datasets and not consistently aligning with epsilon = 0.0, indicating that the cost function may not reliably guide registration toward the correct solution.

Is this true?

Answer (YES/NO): NO